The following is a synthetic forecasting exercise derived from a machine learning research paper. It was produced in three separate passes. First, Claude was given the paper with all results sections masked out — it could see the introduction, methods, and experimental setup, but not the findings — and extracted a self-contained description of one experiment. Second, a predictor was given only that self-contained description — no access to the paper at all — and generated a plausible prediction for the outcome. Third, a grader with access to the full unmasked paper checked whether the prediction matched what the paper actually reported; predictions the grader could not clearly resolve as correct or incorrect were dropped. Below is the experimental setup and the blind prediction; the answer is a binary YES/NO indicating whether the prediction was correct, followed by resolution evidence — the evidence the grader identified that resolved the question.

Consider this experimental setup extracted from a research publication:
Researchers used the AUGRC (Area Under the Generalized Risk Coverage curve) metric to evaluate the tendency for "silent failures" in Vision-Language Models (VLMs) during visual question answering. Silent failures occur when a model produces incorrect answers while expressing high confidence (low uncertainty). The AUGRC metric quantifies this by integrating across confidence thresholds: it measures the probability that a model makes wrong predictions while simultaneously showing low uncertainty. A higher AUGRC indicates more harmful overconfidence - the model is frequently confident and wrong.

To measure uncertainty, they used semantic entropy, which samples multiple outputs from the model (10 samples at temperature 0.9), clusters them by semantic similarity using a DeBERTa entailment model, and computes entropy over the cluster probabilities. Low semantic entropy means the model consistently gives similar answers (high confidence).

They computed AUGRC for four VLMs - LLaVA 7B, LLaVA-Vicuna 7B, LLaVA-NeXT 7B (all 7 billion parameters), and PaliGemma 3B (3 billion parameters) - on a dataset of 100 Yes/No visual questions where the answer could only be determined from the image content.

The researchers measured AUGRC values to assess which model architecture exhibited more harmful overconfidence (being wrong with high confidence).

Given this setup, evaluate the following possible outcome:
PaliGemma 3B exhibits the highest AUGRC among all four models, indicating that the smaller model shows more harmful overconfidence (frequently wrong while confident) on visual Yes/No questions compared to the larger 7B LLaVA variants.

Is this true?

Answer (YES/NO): YES